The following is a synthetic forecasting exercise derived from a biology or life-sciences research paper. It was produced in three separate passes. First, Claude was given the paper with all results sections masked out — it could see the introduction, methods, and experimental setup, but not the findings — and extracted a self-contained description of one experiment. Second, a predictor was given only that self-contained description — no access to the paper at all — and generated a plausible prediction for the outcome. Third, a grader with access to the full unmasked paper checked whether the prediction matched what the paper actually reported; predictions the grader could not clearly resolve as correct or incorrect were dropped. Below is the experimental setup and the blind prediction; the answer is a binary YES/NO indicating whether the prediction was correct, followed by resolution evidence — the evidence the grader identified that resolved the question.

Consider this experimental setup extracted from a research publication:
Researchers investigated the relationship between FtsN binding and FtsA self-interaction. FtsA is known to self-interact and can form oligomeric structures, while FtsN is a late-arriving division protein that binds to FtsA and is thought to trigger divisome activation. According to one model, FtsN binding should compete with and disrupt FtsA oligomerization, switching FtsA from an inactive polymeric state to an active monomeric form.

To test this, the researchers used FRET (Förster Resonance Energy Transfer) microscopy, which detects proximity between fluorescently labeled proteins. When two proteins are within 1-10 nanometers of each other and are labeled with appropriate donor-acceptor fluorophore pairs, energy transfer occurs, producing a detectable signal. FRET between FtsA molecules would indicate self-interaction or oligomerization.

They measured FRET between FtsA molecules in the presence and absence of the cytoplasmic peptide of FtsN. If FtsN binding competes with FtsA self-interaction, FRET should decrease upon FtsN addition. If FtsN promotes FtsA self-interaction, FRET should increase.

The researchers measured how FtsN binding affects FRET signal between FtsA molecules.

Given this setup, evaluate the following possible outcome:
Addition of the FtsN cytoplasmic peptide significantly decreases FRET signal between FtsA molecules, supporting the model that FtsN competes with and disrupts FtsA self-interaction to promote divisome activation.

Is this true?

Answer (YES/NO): NO